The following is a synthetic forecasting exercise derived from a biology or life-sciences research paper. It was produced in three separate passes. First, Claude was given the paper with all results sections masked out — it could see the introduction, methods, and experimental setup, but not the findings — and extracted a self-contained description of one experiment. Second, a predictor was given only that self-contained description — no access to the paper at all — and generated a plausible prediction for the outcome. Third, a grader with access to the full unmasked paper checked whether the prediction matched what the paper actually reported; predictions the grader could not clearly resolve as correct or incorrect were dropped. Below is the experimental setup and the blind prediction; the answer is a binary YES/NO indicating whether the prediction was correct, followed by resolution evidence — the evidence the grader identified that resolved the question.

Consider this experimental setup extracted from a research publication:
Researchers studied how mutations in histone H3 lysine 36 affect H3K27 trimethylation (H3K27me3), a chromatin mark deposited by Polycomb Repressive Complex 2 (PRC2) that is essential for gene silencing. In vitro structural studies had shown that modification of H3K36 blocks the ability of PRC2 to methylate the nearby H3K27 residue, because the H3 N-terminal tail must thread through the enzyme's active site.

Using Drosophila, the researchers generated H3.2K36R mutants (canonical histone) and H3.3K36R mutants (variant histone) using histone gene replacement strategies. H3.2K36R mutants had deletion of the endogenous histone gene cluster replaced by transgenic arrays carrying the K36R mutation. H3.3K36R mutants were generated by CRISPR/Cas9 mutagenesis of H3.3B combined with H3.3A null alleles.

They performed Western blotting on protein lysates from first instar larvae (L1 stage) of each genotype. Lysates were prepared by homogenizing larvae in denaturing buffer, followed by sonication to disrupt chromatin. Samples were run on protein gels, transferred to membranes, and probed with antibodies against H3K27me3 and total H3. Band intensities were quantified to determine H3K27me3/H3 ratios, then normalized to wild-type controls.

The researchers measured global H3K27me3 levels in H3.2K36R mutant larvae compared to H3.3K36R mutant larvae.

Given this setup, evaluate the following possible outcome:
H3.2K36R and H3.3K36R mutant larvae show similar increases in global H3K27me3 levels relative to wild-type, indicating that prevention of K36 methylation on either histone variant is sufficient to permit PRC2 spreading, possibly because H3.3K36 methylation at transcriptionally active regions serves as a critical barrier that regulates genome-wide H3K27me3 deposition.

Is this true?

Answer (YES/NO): NO